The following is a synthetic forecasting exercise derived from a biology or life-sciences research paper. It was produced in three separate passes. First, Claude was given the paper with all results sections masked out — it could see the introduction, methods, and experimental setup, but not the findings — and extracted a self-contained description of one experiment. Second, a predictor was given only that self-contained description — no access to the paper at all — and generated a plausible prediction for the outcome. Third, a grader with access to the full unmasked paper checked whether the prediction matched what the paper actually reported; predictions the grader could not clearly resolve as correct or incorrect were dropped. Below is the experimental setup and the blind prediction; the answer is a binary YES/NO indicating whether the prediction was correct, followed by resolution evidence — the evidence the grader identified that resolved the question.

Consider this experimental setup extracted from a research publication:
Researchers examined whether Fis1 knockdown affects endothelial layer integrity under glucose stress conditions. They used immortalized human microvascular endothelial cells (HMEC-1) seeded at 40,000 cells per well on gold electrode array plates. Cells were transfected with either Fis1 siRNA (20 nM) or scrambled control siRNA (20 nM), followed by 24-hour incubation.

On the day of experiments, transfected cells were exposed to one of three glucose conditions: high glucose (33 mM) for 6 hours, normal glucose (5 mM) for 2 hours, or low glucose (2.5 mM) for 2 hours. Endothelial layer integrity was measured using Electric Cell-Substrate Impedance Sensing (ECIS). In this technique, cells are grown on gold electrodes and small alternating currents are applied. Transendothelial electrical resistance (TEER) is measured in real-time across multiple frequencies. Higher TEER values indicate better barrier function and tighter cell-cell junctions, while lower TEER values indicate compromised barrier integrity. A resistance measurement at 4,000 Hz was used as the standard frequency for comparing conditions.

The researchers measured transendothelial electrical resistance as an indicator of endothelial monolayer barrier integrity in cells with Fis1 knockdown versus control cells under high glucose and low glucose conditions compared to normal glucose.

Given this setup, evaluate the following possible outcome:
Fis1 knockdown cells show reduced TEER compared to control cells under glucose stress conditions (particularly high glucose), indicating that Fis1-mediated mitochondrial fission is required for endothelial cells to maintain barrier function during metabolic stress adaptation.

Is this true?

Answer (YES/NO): NO